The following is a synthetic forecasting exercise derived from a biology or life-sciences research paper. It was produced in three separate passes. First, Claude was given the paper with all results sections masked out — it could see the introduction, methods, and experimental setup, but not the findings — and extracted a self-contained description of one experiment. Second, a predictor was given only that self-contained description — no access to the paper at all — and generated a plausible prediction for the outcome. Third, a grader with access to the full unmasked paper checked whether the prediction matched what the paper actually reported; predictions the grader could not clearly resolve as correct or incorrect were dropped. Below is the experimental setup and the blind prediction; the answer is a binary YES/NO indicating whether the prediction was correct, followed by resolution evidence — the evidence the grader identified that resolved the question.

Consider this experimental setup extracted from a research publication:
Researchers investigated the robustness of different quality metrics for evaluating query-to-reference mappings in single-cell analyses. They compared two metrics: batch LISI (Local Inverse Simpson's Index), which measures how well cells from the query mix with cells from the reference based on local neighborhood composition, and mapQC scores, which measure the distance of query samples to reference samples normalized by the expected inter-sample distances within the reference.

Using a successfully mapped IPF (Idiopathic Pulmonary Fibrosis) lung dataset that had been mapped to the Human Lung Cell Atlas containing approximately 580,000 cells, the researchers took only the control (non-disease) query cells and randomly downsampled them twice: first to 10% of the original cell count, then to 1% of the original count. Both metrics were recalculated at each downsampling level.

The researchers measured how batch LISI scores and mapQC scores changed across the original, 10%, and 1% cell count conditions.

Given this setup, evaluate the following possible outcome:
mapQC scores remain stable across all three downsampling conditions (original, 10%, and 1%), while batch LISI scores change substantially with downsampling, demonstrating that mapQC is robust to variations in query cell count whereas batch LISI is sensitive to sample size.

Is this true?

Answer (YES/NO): YES